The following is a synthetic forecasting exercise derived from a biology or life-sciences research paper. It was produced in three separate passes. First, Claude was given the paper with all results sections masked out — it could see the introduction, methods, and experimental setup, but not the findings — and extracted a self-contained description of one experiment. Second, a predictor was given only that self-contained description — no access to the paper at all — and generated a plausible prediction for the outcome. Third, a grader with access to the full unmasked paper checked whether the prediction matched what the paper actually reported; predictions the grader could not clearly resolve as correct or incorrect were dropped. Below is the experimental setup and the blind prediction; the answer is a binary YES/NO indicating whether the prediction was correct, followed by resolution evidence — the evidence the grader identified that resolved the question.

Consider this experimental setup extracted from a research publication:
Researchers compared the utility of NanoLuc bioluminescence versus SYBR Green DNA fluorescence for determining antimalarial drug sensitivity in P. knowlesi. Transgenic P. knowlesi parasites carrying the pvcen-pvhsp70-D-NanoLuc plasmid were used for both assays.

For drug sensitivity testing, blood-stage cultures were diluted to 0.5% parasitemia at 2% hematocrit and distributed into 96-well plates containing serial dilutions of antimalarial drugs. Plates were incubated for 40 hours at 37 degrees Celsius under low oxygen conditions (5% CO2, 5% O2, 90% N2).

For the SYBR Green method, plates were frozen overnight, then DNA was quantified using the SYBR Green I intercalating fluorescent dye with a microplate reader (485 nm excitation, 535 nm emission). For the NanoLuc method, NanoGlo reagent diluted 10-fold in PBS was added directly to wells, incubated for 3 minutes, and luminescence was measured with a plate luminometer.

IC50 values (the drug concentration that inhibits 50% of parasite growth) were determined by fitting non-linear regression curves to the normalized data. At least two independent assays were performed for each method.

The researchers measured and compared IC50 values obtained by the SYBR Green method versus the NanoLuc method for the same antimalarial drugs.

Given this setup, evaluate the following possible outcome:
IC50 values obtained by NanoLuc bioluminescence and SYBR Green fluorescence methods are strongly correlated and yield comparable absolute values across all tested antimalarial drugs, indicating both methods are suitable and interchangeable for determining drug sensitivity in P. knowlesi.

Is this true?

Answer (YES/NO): YES